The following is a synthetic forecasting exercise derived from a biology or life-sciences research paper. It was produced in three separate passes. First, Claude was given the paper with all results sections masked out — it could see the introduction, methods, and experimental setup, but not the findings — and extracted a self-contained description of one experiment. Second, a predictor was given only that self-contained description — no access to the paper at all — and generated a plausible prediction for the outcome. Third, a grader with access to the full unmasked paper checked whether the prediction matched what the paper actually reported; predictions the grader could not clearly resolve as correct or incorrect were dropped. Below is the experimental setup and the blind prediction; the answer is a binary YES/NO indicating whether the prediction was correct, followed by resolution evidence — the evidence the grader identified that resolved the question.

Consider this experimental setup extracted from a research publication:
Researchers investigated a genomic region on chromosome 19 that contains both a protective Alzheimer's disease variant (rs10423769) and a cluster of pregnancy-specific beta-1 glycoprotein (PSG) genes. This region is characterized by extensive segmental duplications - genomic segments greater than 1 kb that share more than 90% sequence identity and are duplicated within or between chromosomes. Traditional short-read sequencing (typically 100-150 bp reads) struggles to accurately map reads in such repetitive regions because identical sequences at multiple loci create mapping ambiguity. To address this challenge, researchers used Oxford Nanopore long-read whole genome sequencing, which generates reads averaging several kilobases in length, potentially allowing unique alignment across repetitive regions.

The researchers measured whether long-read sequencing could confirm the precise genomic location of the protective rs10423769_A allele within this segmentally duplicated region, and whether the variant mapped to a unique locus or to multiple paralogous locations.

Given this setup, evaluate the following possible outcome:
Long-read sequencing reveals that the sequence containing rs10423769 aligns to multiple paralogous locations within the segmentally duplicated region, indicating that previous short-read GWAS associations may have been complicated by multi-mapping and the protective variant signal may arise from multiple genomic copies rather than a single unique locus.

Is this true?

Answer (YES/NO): NO